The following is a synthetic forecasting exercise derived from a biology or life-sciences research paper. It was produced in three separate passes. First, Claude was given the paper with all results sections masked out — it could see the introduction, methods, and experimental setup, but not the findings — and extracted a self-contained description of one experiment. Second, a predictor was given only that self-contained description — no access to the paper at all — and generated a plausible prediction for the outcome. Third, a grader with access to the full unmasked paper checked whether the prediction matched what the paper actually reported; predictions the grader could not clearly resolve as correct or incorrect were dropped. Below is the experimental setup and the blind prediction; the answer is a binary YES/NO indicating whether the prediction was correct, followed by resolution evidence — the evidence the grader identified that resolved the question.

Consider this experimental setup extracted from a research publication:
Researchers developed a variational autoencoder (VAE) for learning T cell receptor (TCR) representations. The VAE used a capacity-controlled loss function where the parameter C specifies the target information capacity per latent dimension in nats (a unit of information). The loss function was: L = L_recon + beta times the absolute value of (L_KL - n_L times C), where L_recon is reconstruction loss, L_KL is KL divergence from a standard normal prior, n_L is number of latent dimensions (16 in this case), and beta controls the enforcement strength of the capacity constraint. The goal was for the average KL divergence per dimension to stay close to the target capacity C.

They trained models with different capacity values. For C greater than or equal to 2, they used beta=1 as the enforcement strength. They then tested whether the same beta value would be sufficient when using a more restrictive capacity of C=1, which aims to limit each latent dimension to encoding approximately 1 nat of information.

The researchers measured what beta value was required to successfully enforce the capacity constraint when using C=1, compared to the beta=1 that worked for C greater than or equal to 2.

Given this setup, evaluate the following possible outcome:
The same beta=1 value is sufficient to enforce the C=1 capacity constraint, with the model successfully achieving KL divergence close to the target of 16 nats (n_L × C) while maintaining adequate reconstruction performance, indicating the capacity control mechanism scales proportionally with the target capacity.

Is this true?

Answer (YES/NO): NO